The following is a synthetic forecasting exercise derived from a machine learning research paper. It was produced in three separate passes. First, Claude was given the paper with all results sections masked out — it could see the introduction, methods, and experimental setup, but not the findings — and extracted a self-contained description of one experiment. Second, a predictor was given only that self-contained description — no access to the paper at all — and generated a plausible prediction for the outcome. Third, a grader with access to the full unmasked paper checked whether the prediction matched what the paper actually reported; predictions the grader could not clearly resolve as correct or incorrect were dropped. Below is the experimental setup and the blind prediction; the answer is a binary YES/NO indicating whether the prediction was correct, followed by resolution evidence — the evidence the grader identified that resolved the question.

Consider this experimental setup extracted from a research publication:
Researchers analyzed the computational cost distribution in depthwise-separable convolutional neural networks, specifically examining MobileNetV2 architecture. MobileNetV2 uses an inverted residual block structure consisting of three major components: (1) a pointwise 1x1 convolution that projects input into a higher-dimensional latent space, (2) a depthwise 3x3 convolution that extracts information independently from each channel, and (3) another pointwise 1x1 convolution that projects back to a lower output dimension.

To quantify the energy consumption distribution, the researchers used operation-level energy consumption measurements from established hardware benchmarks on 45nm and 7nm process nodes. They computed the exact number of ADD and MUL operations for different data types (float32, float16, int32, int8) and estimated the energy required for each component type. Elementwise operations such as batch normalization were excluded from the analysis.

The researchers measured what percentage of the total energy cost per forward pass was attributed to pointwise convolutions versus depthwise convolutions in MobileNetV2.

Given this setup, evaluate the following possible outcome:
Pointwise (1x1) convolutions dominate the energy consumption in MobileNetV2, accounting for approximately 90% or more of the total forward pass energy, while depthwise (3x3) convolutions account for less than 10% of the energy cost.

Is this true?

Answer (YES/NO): YES